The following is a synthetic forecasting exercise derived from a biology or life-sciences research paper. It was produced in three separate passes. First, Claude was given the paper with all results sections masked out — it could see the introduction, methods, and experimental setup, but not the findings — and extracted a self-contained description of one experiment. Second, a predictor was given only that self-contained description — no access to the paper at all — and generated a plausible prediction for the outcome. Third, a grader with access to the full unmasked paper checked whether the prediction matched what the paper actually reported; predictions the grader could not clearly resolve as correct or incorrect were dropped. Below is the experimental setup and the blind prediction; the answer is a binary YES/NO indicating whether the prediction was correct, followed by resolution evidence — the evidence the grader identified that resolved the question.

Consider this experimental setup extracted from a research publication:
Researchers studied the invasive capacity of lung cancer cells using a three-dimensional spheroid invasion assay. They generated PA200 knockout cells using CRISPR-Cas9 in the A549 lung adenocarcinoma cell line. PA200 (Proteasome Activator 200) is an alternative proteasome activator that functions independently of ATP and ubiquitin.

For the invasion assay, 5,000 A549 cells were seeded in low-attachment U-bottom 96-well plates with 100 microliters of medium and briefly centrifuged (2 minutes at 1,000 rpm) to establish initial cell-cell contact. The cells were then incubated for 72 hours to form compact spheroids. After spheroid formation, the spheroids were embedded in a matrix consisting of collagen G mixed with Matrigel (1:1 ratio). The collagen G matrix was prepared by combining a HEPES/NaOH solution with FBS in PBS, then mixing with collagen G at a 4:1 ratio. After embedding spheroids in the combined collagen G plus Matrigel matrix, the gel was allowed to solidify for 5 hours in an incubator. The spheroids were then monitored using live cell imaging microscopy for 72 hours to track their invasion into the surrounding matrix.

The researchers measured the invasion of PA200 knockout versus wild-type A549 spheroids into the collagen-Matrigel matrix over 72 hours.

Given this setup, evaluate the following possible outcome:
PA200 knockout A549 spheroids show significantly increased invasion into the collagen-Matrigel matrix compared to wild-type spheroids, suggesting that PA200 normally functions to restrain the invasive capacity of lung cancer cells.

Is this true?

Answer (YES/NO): NO